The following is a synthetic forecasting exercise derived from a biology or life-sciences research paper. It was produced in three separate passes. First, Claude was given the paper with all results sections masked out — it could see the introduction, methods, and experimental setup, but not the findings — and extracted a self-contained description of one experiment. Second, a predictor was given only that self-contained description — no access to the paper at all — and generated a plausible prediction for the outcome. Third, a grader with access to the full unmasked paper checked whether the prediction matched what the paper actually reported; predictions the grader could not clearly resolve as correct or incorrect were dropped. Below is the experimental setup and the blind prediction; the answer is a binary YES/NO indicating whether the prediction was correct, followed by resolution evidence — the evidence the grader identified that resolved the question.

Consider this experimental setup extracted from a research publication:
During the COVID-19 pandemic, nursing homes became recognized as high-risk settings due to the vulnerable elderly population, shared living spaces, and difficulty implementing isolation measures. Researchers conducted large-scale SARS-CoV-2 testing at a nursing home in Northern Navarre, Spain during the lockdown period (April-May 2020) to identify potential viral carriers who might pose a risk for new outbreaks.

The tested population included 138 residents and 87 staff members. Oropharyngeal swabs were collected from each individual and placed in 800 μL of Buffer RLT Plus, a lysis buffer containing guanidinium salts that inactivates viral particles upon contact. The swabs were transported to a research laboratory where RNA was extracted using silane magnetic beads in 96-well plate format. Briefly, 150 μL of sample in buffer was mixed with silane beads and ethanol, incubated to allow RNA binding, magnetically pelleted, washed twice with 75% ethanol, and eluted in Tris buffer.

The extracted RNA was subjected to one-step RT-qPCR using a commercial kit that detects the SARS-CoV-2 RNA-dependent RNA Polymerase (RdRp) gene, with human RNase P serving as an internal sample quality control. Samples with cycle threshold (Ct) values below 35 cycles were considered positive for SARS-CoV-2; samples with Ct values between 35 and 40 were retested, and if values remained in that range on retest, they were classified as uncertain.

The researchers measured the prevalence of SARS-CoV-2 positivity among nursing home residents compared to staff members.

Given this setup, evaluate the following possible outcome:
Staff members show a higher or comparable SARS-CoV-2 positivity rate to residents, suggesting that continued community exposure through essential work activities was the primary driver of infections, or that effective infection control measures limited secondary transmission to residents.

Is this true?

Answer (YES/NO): NO